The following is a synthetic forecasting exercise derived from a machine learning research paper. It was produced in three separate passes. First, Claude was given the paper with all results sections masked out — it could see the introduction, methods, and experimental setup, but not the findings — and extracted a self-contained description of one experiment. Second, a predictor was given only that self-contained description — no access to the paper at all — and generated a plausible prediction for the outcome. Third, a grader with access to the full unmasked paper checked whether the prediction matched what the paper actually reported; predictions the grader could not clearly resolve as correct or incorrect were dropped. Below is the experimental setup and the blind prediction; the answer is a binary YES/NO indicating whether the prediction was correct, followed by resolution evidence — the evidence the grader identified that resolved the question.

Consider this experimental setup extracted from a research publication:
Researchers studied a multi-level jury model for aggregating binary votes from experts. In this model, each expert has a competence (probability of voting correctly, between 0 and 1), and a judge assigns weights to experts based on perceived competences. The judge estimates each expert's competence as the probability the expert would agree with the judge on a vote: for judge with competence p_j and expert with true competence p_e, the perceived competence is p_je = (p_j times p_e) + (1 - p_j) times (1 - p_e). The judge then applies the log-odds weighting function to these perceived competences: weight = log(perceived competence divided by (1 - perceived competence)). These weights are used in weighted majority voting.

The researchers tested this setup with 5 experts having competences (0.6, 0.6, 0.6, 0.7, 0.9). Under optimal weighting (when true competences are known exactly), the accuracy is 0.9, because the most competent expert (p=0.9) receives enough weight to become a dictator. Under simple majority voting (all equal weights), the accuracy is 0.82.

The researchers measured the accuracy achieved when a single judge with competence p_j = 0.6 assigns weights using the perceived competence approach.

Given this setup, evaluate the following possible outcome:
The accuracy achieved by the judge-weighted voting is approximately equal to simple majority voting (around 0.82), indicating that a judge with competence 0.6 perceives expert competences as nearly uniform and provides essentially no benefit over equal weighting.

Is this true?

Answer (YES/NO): NO